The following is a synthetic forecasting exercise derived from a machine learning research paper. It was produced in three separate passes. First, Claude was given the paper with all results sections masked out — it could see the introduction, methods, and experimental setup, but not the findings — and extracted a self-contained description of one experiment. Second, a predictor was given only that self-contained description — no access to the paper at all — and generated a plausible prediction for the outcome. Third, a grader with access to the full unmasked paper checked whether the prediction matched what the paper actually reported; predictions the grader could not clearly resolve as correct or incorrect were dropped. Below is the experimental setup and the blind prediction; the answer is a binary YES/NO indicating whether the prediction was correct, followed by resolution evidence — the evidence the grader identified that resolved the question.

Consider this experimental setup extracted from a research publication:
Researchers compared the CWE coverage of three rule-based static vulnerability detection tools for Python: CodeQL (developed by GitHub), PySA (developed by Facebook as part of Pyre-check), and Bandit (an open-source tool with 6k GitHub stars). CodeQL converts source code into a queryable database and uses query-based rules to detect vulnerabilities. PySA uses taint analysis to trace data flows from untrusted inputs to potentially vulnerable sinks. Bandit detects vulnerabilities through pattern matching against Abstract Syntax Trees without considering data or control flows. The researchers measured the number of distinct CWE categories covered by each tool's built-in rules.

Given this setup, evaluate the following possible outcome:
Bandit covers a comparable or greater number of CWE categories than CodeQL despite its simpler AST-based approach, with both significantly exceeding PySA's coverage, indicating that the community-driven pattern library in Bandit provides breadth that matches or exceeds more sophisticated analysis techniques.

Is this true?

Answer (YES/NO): NO